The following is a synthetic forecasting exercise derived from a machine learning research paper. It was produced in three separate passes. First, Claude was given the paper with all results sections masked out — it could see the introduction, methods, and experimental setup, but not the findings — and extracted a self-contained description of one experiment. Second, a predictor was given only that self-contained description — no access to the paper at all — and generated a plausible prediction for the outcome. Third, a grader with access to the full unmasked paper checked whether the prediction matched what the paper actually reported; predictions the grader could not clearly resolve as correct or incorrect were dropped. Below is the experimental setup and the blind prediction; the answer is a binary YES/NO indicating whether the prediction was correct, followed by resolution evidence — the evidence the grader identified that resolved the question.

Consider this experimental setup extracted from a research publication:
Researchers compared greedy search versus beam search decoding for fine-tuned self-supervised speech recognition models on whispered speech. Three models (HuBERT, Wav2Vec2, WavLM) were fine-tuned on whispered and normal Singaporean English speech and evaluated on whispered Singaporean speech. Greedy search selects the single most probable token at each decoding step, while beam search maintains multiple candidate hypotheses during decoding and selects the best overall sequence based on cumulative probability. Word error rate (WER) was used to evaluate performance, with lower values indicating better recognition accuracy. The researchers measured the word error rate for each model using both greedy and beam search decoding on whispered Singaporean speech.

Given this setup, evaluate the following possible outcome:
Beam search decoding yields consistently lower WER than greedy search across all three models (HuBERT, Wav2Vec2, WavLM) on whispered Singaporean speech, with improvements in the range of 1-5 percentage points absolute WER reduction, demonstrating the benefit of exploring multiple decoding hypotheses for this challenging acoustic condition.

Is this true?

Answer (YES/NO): YES